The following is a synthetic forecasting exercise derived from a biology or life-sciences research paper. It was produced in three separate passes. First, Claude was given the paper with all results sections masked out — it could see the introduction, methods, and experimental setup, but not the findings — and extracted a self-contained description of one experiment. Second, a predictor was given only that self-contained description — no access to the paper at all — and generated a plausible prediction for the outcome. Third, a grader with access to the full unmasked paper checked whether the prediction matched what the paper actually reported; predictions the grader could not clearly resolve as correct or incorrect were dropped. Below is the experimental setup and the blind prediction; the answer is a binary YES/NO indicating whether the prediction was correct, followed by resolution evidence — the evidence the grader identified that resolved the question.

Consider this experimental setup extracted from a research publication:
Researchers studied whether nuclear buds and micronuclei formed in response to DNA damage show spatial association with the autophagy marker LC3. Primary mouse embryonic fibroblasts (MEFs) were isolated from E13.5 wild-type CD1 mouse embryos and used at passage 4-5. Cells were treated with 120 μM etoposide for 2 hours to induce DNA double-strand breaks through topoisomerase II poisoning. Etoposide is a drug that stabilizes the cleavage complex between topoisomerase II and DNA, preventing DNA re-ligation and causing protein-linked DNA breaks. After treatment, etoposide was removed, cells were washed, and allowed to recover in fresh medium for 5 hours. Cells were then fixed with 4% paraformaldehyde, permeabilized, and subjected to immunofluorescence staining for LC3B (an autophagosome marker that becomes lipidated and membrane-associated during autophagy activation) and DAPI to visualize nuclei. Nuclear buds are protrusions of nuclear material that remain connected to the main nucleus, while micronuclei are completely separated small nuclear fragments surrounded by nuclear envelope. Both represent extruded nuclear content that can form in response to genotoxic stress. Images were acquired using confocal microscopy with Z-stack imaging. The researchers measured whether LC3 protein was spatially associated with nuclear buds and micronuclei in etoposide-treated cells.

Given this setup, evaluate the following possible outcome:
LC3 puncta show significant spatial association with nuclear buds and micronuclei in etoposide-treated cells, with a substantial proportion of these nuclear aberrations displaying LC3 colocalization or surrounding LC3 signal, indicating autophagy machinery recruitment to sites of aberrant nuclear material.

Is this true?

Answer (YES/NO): YES